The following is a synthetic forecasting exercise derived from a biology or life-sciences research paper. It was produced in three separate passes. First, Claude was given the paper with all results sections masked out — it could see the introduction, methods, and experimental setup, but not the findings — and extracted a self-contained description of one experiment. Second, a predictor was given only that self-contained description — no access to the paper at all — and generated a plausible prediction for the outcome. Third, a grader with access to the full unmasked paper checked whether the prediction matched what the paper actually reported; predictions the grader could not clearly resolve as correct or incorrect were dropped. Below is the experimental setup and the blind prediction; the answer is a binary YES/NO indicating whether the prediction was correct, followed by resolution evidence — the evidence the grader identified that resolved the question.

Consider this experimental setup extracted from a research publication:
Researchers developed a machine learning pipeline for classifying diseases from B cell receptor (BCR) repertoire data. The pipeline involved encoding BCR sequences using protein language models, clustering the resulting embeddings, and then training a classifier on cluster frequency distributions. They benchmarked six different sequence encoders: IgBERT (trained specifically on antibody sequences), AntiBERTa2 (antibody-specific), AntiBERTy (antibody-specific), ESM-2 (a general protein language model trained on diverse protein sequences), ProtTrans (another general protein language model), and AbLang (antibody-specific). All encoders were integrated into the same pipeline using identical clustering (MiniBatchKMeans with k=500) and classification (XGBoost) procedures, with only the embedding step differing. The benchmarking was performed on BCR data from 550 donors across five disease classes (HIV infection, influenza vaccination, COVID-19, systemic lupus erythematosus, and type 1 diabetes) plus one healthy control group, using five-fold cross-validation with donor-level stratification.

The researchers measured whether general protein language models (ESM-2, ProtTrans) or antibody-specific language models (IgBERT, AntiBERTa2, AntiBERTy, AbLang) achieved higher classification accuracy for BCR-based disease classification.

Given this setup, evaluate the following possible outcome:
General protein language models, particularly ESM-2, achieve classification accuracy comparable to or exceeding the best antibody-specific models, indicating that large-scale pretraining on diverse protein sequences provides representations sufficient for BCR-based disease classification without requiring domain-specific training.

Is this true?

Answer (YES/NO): NO